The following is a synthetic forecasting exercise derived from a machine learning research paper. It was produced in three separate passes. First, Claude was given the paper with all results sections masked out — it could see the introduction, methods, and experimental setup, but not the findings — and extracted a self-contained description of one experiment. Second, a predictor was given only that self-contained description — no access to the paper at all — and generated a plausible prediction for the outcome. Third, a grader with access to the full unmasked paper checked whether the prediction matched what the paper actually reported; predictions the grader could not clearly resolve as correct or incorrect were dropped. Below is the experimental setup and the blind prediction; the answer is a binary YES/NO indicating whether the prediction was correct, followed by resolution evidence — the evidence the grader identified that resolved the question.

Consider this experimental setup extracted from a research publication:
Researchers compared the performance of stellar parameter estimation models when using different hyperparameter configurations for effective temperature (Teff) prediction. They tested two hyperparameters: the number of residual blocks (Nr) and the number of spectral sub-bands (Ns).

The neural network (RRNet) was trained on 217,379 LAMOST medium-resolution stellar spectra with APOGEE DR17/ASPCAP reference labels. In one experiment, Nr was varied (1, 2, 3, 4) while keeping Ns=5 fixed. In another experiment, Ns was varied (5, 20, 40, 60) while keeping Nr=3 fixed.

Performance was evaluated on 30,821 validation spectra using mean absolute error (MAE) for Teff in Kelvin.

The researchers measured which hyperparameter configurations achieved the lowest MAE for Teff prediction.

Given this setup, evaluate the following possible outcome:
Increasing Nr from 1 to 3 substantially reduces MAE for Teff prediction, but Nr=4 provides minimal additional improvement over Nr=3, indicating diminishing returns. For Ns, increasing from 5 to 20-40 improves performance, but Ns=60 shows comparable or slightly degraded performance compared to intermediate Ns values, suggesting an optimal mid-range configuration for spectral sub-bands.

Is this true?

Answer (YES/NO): NO